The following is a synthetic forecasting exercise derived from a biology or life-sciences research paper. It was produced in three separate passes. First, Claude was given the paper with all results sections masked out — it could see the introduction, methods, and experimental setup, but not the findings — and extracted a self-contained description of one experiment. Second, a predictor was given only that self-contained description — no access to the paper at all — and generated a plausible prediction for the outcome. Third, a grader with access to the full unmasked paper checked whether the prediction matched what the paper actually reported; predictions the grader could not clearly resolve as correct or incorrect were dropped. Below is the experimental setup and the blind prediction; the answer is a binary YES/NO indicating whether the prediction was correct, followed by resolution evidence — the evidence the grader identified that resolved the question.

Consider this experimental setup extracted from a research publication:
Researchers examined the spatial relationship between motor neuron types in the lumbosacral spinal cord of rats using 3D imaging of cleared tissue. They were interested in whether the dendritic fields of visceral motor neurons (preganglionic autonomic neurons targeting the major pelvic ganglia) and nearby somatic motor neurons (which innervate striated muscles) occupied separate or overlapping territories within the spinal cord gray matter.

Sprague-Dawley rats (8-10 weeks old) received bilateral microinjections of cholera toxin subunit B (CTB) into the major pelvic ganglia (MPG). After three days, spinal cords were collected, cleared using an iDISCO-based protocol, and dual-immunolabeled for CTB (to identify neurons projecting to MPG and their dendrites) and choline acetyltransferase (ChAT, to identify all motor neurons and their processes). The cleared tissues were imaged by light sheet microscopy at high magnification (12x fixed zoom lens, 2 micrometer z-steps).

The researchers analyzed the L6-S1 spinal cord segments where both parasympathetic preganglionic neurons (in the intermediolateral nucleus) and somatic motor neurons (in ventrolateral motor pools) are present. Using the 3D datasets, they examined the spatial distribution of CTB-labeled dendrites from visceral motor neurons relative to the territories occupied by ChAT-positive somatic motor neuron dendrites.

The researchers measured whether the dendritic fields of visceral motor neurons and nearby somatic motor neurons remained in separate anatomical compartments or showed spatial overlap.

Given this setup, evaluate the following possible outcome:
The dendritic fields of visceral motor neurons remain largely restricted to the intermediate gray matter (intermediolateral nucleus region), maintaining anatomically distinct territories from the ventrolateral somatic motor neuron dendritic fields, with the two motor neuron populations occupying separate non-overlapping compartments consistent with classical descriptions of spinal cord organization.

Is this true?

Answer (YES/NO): NO